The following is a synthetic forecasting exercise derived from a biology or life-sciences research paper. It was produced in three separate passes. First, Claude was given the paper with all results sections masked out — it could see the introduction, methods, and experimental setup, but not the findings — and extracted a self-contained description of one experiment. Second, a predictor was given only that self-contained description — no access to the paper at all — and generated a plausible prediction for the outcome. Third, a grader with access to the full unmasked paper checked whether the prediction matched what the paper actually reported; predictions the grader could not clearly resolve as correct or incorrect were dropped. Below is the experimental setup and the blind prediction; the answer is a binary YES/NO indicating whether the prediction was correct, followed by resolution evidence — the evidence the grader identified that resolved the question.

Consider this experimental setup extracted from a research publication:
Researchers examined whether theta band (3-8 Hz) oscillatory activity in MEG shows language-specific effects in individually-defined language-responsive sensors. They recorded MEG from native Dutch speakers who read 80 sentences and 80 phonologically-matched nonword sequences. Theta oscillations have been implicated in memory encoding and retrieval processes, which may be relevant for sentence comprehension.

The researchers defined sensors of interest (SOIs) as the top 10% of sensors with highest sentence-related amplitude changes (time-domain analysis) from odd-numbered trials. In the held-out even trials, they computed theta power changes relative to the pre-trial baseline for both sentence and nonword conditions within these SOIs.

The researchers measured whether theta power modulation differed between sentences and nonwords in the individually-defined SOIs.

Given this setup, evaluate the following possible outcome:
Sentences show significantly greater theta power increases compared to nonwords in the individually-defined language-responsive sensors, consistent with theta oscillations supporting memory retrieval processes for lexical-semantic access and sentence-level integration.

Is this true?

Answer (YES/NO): YES